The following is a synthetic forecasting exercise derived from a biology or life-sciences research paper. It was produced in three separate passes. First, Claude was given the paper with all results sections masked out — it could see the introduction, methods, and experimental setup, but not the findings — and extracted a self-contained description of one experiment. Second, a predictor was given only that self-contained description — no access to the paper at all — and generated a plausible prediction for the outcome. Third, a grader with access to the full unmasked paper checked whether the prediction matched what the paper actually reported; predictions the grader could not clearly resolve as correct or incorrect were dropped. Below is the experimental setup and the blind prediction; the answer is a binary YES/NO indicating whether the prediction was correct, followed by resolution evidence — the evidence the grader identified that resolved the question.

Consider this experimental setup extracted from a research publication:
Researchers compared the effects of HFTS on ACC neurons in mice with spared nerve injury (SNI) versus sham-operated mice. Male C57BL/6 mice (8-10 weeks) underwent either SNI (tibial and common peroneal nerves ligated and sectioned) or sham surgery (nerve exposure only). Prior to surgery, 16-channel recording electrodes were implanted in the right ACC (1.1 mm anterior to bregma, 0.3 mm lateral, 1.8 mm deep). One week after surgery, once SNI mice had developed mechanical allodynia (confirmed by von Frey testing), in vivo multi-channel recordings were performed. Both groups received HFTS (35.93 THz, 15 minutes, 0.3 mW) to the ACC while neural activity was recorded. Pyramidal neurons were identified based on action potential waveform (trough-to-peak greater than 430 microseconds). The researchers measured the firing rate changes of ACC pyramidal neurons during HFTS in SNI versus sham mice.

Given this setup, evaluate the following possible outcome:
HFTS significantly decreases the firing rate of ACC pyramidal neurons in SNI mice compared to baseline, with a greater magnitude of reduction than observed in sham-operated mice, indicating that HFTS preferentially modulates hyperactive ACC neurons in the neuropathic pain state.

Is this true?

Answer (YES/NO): NO